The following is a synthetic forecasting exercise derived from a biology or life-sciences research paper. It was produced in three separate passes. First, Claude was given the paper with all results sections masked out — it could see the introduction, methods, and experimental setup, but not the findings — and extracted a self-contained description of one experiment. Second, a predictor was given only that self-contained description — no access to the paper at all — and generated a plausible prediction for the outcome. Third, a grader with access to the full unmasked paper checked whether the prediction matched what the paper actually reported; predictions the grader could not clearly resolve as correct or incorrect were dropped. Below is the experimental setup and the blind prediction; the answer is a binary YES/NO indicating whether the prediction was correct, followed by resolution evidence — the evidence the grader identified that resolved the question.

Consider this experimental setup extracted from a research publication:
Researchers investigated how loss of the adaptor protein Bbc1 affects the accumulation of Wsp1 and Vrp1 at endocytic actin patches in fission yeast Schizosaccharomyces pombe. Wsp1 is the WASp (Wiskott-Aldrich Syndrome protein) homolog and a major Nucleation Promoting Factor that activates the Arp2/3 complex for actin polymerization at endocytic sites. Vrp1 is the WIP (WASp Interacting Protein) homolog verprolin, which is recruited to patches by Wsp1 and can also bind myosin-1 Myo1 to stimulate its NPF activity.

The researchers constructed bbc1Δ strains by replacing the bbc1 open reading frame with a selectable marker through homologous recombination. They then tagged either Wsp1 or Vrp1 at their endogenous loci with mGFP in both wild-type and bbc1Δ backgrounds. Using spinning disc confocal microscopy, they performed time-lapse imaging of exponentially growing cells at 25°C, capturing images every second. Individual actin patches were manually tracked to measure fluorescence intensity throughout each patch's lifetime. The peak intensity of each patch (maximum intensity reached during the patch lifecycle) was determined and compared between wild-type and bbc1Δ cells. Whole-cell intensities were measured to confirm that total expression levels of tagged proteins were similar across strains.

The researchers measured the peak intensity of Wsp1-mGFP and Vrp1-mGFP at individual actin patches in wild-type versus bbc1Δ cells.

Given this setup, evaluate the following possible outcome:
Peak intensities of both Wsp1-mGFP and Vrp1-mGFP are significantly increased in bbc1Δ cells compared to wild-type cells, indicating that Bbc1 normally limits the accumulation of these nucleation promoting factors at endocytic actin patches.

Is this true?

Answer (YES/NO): NO